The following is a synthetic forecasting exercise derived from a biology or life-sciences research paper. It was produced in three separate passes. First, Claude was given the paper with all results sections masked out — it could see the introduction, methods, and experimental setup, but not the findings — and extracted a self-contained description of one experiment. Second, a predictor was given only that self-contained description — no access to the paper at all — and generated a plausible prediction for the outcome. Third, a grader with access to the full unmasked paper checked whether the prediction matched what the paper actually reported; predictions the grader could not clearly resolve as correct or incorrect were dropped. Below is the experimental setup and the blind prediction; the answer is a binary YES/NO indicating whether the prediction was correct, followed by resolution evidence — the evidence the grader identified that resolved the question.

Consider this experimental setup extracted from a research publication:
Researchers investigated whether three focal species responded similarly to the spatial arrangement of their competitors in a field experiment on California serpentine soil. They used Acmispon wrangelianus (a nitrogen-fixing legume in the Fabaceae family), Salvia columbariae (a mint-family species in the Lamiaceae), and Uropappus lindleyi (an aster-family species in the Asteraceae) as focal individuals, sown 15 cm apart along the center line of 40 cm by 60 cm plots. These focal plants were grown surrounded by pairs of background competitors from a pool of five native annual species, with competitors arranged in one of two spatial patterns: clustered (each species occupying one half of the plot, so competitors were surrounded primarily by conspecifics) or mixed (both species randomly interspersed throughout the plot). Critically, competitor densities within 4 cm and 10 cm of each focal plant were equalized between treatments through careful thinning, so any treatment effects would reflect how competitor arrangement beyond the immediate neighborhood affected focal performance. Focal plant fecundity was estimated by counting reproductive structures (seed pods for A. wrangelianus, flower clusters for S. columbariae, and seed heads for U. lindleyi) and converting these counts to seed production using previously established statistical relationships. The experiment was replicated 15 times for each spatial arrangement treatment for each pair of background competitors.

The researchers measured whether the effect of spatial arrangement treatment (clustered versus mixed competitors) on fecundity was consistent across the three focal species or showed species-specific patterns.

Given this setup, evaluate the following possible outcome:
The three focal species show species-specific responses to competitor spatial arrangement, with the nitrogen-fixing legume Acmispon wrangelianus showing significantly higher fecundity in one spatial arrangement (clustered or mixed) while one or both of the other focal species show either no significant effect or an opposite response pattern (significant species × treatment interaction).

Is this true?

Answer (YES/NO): NO